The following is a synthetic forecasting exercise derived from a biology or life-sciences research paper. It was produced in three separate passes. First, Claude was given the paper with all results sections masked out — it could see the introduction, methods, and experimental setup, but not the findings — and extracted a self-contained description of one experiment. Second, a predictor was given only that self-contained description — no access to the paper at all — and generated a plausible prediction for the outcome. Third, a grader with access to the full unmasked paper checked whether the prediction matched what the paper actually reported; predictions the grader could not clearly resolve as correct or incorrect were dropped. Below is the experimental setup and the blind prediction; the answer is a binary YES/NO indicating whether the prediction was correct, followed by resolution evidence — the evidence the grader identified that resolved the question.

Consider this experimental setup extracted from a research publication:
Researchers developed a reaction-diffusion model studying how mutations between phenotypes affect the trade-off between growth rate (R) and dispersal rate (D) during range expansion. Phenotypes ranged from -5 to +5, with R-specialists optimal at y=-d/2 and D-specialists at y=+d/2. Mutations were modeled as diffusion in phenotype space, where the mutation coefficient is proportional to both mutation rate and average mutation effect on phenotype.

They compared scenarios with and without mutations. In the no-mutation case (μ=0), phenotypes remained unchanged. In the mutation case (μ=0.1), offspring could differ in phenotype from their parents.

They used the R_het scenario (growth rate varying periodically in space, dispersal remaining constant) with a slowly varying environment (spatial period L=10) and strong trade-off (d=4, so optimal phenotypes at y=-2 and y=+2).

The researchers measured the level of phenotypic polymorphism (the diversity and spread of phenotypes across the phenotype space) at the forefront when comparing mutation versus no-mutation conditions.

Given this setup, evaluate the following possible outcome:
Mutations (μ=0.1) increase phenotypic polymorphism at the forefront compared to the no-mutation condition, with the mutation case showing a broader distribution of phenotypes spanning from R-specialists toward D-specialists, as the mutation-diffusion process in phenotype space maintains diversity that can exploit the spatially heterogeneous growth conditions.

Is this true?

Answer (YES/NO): YES